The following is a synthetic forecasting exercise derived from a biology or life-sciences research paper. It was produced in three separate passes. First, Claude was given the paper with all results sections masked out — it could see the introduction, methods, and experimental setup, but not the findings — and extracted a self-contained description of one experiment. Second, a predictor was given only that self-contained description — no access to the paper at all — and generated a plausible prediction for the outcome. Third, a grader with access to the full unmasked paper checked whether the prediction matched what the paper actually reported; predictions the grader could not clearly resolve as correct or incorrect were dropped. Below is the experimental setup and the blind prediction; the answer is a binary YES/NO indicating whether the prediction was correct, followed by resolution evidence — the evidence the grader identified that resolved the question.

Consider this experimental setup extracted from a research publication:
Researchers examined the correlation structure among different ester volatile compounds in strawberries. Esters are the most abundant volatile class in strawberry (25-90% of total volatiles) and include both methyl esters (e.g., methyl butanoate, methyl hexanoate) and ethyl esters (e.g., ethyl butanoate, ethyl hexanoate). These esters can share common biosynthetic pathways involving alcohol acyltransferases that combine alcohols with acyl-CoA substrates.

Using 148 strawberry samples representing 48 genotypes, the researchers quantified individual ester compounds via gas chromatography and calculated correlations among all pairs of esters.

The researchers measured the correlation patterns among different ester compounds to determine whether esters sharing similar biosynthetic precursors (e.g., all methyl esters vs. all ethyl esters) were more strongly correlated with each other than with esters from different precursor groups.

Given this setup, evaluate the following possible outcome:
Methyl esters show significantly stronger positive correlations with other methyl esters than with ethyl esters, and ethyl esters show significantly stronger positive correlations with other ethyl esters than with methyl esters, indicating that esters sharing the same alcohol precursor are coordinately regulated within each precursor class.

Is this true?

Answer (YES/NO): NO